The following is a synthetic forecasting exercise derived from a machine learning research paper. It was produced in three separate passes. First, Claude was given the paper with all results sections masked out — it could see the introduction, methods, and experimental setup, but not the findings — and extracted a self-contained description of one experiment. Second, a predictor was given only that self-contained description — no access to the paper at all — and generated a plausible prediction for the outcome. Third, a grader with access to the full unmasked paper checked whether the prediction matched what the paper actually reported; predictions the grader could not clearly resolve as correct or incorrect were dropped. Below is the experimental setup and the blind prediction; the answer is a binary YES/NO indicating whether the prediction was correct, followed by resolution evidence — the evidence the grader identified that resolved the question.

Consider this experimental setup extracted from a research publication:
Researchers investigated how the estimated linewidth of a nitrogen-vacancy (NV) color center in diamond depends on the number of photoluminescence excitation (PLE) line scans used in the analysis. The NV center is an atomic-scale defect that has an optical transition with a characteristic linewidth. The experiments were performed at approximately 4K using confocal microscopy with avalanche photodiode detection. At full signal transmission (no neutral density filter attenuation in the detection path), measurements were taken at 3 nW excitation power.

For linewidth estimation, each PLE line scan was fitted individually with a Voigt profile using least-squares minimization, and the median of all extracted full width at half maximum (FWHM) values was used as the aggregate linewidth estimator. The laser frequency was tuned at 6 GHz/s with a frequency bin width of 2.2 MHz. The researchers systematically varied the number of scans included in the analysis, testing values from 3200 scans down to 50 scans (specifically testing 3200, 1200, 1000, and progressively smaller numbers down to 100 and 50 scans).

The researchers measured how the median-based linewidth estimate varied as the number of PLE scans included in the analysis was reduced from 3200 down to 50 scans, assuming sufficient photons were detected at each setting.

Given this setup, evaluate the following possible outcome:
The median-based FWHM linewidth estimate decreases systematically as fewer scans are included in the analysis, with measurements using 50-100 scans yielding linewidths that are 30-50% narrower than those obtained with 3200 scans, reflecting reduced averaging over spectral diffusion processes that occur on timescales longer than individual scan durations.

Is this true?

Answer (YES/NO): NO